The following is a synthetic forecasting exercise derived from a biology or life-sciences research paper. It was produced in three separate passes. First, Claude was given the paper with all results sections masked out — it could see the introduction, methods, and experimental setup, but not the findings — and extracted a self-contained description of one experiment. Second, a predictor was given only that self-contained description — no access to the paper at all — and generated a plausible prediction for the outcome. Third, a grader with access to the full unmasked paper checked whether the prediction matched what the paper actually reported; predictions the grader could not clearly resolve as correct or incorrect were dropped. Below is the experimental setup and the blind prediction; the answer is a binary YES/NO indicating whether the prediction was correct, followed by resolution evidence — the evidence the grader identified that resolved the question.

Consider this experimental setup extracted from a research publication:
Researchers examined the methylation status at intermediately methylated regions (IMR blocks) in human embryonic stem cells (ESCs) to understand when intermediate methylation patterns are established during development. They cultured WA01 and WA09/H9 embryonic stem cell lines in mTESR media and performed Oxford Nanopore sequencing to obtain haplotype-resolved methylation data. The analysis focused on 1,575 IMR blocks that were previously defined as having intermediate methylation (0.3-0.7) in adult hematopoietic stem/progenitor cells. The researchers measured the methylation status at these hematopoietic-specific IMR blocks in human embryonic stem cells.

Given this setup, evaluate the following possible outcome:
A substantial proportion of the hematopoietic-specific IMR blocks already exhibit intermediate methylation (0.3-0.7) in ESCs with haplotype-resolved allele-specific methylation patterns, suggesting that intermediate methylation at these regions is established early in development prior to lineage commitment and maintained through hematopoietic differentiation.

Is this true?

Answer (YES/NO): NO